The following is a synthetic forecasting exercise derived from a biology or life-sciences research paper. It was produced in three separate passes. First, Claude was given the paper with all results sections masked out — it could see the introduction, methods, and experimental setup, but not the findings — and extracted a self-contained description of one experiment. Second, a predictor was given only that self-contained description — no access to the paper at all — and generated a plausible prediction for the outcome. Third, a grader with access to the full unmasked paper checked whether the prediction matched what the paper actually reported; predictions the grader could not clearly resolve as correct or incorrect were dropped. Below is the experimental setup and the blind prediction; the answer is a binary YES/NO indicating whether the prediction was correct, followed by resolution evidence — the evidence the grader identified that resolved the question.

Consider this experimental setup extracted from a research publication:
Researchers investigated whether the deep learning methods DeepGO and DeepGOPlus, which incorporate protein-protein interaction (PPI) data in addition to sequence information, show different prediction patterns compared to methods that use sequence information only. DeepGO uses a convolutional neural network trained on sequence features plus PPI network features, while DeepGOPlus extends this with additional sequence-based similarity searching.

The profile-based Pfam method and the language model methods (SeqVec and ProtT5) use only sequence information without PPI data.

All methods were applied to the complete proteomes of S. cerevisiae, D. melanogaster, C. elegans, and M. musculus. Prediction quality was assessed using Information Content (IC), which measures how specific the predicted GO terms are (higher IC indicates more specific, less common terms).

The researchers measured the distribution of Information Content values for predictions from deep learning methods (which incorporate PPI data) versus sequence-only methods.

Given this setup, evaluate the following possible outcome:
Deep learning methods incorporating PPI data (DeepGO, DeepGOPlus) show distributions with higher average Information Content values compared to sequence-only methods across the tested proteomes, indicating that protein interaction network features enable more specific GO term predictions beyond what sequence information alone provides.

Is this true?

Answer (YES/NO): NO